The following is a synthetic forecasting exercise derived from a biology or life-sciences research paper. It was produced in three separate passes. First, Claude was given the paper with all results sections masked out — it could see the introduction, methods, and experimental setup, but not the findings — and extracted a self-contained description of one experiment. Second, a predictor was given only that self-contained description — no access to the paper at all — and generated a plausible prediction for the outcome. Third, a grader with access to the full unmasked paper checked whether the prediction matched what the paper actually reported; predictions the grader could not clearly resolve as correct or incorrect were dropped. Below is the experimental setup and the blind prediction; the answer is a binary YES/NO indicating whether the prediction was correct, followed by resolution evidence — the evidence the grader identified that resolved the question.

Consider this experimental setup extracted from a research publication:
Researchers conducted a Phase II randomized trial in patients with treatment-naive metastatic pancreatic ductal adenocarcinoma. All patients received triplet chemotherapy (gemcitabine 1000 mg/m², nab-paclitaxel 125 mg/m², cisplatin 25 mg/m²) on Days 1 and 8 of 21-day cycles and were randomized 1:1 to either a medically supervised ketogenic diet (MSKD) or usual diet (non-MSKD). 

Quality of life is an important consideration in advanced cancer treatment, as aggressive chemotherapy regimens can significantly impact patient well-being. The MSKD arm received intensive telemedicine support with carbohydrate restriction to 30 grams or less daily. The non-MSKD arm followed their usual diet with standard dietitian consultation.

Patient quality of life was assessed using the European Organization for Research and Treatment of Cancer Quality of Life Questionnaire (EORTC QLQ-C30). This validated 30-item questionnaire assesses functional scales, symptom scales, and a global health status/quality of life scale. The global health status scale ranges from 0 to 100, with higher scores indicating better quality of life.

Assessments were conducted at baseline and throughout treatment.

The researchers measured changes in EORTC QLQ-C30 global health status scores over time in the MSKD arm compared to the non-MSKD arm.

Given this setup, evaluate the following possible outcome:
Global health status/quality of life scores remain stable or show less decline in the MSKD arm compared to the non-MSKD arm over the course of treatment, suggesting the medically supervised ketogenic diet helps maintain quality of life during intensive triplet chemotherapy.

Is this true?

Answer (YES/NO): NO